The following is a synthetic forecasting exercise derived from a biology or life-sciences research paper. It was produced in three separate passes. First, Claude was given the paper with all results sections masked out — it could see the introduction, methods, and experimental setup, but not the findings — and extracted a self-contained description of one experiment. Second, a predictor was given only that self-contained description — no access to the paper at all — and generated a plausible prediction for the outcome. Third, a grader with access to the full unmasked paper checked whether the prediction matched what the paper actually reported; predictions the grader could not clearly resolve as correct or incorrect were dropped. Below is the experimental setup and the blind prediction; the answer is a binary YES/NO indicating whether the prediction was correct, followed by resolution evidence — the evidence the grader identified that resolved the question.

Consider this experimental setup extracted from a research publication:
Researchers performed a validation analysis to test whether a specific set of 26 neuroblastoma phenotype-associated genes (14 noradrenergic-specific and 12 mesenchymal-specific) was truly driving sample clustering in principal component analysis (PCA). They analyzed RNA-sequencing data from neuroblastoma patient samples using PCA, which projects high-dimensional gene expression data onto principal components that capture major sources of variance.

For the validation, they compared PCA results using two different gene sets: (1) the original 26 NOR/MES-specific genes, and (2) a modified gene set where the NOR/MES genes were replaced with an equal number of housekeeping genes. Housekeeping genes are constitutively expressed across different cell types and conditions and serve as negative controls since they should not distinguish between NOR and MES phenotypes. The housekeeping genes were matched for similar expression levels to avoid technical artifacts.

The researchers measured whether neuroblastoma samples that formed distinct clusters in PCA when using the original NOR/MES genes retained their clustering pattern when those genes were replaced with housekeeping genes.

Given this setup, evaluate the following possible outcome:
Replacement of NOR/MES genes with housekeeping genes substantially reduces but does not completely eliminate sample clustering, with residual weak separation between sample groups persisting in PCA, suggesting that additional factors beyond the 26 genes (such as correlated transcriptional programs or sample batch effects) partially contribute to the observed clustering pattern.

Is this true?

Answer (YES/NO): NO